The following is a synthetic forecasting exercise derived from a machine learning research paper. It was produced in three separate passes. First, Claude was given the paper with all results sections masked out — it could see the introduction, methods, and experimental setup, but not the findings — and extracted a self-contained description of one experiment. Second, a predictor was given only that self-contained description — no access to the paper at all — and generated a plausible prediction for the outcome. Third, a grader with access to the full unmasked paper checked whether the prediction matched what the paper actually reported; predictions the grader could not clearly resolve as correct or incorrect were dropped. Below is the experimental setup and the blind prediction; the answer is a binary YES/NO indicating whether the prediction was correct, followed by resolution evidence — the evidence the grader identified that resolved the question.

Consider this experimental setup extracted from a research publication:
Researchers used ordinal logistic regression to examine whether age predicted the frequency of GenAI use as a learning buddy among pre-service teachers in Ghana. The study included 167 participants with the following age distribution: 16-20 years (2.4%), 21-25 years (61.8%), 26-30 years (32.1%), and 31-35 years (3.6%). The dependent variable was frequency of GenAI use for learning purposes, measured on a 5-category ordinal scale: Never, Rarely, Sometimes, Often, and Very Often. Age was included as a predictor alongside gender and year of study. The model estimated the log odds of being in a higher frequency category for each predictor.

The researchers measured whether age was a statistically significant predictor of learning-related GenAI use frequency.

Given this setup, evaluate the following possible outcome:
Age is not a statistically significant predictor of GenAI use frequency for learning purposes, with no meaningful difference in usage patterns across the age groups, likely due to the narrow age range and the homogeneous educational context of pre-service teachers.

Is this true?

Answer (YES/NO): NO